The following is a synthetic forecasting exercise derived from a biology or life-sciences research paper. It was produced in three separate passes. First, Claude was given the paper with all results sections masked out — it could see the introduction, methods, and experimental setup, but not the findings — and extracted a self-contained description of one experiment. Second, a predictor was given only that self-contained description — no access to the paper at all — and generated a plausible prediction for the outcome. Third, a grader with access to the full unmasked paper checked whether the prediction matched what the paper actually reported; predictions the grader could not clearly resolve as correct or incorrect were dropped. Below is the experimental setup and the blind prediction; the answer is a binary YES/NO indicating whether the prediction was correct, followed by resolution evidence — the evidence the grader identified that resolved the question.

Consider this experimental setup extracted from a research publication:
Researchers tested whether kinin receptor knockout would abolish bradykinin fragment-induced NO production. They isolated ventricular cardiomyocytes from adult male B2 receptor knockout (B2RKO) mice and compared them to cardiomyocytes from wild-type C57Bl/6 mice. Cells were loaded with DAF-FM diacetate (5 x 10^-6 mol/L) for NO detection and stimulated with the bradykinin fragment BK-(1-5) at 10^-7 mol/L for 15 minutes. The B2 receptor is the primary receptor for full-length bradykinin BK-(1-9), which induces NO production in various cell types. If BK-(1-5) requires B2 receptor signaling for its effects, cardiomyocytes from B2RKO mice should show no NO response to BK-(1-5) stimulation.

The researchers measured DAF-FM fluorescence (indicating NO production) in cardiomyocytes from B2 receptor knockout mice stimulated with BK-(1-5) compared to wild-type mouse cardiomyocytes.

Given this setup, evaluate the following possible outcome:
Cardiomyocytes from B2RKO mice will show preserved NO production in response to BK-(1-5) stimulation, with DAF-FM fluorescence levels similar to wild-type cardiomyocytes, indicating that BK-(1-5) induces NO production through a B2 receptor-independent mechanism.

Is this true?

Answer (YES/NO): YES